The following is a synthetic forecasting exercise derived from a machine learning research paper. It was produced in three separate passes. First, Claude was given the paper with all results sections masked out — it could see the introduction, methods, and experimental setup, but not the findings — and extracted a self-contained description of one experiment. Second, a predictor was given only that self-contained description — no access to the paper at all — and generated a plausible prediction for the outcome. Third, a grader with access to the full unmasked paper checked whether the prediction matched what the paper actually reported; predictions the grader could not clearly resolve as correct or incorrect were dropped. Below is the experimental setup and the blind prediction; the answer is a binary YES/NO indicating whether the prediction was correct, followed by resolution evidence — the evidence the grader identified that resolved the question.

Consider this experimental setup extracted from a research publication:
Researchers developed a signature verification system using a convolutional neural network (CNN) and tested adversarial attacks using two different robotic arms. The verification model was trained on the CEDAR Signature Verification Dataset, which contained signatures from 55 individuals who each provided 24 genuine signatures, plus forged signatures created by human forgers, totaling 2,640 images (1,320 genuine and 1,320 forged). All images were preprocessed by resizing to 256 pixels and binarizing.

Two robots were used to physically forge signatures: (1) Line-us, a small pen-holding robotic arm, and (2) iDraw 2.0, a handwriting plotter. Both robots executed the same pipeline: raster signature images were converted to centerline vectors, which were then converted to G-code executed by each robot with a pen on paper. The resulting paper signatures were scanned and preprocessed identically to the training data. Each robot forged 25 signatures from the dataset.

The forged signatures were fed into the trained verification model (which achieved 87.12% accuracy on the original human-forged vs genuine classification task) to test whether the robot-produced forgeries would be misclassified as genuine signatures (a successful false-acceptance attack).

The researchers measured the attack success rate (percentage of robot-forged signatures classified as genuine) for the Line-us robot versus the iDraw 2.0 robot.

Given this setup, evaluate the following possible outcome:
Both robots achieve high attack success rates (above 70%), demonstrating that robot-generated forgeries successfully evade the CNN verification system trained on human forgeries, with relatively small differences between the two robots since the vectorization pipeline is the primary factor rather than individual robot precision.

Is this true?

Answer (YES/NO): NO